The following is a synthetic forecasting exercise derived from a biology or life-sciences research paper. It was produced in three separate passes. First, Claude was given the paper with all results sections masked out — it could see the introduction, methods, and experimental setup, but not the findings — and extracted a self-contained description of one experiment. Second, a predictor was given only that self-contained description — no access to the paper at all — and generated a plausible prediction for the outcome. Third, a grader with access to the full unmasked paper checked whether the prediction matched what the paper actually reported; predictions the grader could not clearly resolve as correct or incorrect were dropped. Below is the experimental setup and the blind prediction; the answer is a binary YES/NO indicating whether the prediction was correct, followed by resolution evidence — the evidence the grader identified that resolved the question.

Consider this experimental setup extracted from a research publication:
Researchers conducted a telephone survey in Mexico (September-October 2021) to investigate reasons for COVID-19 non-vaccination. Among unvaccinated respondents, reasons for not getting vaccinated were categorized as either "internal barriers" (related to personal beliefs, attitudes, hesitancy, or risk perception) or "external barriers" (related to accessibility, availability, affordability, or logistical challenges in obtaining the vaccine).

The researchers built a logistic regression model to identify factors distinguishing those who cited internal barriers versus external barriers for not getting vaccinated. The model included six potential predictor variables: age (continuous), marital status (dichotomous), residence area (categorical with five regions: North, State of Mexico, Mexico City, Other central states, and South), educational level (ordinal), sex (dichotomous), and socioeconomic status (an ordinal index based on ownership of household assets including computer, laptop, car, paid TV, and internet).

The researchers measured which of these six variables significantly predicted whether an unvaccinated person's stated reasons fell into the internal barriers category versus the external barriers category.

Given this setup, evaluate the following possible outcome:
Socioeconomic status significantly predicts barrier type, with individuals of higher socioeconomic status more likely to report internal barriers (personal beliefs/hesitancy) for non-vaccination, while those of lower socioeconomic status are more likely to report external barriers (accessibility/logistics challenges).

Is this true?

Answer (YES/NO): NO